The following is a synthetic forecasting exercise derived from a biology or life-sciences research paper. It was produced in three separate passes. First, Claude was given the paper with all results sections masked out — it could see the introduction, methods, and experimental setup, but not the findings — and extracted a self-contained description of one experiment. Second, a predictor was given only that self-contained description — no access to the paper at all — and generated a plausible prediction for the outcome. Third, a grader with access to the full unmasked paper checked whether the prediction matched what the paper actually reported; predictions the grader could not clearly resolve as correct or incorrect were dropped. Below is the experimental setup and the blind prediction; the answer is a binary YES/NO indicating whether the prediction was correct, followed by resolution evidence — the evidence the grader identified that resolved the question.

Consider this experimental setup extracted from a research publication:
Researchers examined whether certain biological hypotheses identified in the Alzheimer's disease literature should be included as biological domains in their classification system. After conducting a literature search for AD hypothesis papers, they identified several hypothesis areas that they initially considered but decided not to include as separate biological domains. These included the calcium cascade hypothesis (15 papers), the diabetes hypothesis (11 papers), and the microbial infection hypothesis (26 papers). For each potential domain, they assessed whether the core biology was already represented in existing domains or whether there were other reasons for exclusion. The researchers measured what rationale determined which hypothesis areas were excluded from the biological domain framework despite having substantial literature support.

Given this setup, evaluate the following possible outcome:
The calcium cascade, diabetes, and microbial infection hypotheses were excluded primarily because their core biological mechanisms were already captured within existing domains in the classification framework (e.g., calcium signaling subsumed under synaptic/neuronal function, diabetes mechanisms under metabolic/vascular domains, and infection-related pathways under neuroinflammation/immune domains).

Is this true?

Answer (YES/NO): NO